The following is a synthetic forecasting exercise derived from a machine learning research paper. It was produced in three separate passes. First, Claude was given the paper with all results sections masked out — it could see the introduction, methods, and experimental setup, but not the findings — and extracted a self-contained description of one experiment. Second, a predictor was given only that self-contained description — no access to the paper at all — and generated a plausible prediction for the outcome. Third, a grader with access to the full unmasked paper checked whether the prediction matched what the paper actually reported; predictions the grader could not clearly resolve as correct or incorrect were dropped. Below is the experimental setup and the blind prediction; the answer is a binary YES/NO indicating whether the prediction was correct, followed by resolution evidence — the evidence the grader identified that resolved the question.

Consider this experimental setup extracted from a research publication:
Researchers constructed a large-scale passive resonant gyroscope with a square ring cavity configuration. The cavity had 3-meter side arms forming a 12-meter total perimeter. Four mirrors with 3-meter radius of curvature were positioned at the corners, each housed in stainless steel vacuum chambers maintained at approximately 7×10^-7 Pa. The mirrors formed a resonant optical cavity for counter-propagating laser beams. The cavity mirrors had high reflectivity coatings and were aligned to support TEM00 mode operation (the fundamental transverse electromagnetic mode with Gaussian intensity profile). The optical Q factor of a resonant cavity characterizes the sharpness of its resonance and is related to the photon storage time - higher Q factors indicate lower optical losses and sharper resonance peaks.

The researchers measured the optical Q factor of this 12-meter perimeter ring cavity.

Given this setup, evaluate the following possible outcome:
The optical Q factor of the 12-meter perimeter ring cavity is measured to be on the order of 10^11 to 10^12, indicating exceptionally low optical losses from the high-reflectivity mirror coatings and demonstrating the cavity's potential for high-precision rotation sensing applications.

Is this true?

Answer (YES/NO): YES